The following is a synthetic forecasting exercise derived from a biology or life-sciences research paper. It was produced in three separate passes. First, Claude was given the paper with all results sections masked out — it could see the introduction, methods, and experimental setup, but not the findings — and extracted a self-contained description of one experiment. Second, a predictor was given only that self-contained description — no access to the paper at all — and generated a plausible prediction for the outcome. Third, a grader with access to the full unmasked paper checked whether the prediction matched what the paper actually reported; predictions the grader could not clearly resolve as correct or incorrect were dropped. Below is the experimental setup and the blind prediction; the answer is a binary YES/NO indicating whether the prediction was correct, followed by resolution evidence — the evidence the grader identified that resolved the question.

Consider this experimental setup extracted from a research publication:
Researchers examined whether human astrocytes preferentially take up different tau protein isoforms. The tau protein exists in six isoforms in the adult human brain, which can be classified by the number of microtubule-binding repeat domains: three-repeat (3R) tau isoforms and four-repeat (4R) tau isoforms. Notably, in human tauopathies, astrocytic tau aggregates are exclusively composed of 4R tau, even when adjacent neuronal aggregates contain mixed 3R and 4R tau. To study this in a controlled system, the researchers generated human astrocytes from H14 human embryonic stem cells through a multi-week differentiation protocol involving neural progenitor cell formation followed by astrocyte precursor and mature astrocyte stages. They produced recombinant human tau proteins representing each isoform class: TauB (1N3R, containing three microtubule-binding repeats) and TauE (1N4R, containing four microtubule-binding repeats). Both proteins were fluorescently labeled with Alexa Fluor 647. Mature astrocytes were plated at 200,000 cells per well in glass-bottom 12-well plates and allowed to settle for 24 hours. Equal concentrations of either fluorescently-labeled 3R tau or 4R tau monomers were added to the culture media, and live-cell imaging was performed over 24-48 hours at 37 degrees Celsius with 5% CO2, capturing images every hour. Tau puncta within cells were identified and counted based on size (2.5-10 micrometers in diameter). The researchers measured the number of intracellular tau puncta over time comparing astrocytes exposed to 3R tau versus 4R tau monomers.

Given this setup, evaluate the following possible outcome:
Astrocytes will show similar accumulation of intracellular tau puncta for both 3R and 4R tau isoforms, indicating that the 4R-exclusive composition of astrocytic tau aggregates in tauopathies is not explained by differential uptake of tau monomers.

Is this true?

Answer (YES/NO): NO